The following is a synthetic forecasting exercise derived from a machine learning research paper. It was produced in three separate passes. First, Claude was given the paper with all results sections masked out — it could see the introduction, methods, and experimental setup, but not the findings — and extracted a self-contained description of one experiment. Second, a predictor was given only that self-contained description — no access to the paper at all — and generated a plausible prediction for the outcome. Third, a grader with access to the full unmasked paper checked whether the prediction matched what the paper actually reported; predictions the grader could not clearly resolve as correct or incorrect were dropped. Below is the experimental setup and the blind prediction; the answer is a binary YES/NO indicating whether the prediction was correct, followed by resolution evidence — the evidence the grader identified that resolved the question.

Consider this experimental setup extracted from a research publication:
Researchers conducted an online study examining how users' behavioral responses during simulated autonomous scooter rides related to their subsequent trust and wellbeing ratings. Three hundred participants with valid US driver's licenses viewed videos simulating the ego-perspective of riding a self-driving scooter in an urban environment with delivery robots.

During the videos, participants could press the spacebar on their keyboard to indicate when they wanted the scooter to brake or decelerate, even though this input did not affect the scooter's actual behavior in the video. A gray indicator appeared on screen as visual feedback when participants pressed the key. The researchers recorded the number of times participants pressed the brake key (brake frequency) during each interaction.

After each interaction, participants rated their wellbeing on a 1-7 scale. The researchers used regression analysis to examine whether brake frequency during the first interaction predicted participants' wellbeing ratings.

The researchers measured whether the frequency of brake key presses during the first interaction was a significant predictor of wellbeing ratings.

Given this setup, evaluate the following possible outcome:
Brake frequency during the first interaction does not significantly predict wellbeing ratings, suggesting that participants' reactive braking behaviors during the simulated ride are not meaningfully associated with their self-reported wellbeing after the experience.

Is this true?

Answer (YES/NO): NO